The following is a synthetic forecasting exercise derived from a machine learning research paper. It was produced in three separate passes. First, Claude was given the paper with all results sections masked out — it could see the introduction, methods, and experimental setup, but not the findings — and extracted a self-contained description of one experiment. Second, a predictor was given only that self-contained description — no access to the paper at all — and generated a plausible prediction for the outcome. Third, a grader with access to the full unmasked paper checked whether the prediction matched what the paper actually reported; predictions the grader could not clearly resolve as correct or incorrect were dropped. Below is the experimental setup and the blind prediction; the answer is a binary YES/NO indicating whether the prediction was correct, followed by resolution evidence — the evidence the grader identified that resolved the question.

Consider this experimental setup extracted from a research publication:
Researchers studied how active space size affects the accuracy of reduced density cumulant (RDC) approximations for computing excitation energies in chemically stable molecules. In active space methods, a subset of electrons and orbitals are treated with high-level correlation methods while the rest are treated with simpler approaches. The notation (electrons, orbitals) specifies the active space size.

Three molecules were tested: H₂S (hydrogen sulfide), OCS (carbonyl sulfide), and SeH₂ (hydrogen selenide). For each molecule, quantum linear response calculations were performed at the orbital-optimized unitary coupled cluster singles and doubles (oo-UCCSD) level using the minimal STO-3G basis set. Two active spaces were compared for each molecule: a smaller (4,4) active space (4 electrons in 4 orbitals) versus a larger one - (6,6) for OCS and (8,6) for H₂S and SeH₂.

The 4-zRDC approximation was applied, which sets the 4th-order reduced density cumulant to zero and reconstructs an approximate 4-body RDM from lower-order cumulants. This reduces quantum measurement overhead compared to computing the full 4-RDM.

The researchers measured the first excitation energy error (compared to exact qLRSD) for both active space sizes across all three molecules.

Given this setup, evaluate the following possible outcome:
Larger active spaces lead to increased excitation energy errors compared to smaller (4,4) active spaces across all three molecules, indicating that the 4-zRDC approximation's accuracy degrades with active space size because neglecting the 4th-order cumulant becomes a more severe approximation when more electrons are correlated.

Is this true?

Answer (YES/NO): YES